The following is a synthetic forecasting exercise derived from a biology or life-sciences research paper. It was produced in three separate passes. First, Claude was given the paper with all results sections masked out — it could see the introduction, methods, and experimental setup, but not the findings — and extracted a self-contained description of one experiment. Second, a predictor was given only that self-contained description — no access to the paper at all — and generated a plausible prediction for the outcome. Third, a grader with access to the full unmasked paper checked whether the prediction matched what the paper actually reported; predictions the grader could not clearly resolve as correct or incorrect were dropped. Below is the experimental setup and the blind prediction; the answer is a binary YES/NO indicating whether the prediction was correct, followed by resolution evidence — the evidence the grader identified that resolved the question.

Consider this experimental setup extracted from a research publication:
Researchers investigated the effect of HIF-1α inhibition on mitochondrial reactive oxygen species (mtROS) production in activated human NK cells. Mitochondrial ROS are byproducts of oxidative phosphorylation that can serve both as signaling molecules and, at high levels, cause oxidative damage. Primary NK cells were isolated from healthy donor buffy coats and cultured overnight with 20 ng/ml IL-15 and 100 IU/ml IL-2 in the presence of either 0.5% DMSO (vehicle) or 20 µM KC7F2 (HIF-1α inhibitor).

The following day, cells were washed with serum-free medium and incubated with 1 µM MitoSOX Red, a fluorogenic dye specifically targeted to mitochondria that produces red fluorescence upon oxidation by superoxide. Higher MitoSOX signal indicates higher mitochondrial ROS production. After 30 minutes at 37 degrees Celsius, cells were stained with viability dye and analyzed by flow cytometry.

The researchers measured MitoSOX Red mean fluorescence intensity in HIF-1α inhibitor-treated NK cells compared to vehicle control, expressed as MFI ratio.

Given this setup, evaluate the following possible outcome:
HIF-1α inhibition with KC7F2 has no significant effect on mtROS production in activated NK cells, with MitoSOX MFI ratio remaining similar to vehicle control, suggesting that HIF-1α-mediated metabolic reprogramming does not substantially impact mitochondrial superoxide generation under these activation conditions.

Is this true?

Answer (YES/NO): NO